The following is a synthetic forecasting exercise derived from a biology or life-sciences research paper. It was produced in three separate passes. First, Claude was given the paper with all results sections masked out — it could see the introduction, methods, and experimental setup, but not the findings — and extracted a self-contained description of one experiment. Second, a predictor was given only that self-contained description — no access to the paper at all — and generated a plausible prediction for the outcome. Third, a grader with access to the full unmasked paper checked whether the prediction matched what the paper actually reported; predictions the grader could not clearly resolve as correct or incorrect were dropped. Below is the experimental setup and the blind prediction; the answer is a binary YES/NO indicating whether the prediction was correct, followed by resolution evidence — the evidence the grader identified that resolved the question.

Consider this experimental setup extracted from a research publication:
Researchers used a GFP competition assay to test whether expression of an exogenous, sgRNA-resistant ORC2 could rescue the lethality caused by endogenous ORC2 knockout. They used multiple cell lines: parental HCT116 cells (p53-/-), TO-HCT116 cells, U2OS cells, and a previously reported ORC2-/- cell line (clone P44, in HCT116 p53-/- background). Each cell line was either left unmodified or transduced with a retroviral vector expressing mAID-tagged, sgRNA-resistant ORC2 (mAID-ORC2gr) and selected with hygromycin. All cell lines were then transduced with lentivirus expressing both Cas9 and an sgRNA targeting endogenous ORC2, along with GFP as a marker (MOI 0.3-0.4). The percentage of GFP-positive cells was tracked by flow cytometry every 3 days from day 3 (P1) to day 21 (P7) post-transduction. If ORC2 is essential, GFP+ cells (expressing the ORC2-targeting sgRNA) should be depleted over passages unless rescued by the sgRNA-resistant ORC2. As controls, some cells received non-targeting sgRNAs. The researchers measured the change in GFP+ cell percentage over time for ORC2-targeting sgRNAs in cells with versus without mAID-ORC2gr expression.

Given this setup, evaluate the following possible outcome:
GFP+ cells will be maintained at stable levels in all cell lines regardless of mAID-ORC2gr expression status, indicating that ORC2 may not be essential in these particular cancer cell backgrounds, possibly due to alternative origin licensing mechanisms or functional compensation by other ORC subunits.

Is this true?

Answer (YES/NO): NO